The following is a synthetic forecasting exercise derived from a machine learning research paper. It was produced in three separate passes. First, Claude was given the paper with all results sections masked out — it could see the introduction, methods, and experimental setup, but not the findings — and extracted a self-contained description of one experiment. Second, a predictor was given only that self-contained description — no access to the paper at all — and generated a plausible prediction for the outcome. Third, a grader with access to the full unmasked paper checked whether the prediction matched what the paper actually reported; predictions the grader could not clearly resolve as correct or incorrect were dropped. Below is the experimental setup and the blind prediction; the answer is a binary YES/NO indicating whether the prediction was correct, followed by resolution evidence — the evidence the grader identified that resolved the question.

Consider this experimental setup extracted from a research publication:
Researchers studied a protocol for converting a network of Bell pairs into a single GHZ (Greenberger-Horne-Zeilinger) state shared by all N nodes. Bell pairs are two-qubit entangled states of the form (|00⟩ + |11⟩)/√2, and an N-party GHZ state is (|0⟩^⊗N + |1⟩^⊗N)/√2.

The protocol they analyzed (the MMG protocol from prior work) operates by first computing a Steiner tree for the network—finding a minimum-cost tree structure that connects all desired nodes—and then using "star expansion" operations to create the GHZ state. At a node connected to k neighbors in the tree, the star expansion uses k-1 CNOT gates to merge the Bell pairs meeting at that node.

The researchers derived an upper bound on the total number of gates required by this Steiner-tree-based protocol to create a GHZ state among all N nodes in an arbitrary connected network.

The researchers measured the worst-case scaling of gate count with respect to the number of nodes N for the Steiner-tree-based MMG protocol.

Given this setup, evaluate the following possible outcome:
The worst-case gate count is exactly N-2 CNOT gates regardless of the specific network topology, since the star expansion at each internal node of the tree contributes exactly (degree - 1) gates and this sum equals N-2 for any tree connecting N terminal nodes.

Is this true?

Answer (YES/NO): NO